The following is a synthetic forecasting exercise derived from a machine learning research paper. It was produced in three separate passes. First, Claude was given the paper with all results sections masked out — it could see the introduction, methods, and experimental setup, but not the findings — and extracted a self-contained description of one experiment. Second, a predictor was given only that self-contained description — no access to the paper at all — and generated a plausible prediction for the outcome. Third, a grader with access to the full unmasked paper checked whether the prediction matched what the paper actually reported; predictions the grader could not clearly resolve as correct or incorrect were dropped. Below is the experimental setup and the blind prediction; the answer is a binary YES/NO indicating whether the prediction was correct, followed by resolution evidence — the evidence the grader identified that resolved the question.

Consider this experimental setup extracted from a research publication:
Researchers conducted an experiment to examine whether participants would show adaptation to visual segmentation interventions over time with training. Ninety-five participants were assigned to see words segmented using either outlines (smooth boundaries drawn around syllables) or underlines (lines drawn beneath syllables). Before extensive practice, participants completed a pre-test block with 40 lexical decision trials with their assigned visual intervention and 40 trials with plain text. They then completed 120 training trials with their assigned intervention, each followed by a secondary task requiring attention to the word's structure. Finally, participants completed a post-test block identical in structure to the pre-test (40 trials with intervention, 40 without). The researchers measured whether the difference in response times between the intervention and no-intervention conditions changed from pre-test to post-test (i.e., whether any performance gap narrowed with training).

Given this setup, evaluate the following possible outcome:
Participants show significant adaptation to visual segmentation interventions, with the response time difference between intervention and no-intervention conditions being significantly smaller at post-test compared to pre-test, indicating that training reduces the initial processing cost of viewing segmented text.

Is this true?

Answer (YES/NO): NO